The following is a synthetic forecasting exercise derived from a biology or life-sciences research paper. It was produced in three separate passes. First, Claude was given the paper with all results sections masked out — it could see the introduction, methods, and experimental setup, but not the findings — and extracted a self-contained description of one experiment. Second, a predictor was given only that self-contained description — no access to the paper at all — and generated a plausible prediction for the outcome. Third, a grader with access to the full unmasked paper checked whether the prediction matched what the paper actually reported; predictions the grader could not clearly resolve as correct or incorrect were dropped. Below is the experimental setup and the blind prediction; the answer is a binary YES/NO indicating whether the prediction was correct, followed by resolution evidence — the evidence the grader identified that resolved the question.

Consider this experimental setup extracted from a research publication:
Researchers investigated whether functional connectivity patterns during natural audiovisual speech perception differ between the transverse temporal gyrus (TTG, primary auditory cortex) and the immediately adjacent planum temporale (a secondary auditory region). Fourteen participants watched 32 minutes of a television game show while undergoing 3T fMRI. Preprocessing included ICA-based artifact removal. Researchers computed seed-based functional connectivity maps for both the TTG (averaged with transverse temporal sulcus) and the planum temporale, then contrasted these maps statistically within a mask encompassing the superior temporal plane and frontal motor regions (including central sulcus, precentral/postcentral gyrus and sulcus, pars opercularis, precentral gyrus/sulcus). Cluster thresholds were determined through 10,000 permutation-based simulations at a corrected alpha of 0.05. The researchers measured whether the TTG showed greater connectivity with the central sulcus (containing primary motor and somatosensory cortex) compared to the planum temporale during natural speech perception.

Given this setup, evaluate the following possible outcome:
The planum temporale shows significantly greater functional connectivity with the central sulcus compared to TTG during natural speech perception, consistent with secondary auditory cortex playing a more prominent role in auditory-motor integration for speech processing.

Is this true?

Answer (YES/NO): NO